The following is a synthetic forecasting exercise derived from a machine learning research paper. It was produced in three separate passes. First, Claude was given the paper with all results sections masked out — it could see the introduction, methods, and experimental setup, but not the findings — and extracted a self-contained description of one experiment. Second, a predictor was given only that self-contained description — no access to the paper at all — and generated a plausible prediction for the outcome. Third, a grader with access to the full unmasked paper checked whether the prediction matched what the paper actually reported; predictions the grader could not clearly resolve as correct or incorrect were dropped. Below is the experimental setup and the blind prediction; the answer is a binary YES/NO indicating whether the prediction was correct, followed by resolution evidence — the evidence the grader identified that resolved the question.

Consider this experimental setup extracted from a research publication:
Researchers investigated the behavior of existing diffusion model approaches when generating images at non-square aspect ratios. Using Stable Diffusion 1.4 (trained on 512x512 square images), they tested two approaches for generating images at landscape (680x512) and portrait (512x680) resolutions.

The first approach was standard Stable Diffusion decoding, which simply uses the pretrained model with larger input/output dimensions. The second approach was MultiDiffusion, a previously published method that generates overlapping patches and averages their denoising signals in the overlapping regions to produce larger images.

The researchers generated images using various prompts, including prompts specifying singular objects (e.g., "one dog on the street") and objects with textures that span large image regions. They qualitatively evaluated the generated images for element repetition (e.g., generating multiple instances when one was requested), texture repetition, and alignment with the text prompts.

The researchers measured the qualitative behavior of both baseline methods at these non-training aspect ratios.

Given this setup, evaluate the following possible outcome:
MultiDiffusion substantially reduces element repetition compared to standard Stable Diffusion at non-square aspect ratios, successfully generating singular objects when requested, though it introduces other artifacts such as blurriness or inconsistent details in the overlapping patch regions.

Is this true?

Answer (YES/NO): NO